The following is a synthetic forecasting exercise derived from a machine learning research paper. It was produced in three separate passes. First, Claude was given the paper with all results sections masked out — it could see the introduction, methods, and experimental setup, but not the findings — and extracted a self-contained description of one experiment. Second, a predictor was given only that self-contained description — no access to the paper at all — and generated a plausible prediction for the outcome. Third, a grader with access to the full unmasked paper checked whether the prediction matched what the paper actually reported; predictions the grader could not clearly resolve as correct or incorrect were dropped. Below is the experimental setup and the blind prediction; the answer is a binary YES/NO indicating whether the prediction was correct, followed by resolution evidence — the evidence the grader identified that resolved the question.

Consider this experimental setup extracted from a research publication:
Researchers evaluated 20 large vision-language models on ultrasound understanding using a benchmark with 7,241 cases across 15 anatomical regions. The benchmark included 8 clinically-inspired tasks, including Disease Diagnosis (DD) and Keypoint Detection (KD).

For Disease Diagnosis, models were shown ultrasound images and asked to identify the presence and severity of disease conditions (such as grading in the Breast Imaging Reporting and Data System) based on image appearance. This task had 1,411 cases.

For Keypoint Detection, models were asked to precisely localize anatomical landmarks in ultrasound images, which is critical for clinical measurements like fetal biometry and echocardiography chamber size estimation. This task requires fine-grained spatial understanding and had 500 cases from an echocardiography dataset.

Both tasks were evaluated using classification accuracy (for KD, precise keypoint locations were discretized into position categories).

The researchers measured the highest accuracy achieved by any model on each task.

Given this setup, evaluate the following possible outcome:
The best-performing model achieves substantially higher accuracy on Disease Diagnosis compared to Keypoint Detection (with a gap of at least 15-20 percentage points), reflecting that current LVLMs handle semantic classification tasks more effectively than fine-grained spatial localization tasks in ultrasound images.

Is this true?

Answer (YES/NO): YES